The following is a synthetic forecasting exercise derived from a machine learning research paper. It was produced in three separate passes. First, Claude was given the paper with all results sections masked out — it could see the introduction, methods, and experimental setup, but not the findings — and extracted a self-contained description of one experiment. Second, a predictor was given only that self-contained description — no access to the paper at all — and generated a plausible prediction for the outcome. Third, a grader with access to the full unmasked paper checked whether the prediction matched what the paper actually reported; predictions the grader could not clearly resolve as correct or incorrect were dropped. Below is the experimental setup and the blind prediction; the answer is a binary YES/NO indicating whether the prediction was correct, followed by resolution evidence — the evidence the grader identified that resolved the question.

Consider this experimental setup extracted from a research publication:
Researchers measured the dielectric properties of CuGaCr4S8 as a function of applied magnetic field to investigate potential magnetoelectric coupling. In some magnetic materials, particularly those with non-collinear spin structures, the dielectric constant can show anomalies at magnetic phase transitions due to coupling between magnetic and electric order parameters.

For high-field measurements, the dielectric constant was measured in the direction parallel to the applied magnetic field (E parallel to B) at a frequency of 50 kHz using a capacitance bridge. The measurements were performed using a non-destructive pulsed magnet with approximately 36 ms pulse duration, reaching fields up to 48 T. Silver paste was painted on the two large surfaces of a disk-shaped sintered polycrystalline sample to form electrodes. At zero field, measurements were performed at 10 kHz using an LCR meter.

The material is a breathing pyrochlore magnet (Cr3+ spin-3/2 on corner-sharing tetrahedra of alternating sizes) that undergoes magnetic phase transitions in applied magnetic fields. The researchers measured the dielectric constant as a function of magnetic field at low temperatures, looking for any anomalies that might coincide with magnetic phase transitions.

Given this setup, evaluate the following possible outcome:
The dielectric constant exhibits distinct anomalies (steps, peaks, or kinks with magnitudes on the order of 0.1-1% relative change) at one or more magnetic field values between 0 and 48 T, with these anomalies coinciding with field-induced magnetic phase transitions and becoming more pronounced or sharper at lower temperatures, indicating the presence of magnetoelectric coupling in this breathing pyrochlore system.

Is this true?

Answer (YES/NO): NO